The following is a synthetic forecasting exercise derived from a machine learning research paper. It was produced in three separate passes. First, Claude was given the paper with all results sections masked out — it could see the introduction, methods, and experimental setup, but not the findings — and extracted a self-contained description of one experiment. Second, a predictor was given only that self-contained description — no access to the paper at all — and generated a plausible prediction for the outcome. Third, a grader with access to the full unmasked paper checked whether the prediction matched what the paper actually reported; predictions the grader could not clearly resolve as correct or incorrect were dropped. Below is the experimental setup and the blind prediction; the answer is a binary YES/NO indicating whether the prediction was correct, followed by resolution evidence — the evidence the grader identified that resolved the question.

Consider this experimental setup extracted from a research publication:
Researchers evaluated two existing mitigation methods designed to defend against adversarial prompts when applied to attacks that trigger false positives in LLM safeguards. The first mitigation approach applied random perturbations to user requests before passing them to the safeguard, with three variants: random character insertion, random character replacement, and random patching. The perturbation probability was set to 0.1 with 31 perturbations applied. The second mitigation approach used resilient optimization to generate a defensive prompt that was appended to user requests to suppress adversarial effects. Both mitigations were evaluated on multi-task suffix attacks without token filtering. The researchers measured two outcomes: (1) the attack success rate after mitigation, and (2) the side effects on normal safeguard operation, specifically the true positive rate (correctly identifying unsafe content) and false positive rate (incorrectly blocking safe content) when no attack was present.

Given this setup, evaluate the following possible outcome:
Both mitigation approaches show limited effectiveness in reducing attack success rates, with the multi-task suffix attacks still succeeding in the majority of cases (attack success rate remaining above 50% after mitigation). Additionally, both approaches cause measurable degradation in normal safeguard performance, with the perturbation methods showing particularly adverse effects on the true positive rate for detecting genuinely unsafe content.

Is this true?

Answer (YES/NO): NO